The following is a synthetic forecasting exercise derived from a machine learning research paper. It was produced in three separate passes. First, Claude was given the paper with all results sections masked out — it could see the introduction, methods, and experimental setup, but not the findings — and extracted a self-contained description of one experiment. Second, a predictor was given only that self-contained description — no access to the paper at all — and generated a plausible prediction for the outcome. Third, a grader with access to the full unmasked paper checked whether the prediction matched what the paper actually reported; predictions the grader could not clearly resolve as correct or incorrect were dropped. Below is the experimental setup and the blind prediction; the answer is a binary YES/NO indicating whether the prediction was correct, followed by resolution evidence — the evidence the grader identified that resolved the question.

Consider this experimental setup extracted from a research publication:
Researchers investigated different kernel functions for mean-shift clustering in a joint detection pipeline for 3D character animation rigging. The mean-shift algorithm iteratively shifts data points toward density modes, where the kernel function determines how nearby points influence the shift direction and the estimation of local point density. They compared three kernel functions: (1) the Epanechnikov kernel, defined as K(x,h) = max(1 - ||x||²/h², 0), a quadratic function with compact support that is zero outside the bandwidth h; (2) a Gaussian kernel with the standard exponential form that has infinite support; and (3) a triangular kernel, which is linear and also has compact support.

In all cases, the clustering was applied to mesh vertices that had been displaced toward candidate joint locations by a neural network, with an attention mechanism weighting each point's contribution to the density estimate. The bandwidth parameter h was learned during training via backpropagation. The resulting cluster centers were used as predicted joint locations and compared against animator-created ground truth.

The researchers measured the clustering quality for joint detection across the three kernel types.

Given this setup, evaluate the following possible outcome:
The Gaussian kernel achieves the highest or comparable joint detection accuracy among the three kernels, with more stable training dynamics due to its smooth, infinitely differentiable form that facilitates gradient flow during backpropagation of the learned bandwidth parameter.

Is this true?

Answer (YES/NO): NO